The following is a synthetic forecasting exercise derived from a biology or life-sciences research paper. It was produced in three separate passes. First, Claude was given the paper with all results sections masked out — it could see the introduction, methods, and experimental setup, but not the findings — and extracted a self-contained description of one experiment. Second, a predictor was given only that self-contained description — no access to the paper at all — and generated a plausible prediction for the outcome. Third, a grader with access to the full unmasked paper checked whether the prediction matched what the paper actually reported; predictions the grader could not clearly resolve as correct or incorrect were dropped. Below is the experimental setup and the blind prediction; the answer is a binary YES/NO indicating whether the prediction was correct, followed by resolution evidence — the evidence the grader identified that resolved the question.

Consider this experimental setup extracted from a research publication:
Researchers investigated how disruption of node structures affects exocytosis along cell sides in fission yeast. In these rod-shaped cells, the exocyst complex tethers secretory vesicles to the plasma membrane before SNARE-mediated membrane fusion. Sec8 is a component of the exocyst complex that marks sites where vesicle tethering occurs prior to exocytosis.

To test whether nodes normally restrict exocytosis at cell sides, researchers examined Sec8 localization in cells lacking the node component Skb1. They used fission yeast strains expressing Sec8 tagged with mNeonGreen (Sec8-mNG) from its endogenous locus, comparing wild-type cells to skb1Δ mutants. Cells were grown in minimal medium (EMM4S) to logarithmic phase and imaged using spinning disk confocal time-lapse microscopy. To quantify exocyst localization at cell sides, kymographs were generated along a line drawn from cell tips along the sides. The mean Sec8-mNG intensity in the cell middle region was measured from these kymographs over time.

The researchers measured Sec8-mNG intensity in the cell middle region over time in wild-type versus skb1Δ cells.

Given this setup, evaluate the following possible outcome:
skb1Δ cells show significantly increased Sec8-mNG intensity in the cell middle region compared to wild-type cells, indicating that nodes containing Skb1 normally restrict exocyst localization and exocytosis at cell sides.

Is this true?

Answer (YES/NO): NO